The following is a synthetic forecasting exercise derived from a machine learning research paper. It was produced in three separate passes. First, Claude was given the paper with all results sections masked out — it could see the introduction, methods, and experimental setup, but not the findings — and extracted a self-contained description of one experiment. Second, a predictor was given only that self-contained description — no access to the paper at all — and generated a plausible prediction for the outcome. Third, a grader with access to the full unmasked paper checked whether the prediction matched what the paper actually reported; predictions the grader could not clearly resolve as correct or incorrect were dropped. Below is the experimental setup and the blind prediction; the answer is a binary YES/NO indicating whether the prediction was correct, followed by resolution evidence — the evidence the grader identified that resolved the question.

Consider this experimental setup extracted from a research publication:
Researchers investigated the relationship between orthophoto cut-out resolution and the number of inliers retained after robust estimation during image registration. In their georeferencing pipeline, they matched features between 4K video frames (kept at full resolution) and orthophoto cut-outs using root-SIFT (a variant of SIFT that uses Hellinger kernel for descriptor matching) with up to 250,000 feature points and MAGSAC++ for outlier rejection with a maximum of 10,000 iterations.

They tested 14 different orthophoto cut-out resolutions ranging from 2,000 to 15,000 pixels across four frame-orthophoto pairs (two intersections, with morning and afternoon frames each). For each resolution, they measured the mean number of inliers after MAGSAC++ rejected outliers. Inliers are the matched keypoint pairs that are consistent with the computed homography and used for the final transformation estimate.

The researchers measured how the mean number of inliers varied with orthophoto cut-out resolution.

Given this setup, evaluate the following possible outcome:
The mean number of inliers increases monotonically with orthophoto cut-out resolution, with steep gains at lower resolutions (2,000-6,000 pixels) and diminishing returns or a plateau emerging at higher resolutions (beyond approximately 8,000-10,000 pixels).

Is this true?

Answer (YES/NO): NO